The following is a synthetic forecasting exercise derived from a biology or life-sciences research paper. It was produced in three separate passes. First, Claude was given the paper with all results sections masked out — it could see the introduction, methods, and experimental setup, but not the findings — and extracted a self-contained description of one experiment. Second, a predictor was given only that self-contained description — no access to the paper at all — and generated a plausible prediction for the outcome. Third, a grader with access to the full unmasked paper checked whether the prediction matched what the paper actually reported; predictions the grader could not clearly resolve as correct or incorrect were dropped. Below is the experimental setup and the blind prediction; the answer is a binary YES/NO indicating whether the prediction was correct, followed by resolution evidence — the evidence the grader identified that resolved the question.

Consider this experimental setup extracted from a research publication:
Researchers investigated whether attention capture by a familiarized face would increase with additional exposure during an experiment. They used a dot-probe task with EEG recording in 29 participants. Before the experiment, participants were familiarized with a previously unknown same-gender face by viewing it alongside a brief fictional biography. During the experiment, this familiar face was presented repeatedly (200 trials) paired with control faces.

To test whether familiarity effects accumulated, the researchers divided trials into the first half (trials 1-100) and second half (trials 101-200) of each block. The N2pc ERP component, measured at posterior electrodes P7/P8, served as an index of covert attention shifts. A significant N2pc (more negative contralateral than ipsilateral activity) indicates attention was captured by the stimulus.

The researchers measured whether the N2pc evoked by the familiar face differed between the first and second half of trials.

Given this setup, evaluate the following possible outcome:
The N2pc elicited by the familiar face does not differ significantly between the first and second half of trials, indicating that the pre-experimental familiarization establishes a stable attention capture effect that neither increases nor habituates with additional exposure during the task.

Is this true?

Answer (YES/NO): NO